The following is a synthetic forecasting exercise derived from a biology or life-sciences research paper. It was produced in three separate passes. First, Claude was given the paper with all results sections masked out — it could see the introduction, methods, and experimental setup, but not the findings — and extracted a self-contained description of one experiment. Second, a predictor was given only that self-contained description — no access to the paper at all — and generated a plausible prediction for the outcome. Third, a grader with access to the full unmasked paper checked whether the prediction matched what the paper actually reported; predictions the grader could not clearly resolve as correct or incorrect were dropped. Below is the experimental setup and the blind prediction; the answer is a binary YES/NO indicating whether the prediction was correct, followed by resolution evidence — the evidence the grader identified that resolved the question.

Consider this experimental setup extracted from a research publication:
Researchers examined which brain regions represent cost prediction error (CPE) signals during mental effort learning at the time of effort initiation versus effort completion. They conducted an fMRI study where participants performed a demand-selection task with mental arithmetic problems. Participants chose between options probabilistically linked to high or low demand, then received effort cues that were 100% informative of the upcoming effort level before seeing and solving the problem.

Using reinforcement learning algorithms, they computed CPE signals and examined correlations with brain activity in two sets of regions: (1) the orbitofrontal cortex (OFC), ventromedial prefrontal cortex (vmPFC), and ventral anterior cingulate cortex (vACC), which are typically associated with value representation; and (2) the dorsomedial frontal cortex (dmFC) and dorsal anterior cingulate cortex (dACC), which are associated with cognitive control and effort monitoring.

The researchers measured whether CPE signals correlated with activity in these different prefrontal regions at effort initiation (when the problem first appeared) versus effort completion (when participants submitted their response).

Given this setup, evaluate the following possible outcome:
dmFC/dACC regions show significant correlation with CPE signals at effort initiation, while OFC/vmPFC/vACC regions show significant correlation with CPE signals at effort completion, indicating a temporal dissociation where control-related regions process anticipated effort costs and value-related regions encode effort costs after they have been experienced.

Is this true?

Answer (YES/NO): NO